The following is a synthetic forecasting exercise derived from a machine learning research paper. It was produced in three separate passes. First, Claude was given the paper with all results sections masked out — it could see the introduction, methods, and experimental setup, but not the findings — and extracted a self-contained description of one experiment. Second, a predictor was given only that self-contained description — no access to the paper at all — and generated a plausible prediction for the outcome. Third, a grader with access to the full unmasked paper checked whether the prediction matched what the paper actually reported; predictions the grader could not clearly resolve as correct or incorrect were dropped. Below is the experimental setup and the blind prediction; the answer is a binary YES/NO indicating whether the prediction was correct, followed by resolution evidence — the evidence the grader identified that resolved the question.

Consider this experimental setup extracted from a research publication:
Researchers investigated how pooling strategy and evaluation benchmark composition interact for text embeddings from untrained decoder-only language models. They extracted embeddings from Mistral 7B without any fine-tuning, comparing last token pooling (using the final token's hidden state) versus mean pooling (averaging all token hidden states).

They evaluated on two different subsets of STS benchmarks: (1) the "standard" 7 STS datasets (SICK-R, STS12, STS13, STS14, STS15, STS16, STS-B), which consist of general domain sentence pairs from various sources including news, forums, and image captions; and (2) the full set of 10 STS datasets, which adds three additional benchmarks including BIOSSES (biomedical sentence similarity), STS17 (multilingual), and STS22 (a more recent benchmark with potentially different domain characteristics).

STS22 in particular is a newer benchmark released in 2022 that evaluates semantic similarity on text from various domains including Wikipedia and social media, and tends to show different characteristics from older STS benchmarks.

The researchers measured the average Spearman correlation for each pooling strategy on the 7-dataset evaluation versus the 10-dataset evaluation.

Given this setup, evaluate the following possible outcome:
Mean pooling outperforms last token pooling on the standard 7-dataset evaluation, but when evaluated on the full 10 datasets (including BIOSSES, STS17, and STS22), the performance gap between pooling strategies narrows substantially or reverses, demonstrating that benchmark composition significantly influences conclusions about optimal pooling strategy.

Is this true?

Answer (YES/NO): NO